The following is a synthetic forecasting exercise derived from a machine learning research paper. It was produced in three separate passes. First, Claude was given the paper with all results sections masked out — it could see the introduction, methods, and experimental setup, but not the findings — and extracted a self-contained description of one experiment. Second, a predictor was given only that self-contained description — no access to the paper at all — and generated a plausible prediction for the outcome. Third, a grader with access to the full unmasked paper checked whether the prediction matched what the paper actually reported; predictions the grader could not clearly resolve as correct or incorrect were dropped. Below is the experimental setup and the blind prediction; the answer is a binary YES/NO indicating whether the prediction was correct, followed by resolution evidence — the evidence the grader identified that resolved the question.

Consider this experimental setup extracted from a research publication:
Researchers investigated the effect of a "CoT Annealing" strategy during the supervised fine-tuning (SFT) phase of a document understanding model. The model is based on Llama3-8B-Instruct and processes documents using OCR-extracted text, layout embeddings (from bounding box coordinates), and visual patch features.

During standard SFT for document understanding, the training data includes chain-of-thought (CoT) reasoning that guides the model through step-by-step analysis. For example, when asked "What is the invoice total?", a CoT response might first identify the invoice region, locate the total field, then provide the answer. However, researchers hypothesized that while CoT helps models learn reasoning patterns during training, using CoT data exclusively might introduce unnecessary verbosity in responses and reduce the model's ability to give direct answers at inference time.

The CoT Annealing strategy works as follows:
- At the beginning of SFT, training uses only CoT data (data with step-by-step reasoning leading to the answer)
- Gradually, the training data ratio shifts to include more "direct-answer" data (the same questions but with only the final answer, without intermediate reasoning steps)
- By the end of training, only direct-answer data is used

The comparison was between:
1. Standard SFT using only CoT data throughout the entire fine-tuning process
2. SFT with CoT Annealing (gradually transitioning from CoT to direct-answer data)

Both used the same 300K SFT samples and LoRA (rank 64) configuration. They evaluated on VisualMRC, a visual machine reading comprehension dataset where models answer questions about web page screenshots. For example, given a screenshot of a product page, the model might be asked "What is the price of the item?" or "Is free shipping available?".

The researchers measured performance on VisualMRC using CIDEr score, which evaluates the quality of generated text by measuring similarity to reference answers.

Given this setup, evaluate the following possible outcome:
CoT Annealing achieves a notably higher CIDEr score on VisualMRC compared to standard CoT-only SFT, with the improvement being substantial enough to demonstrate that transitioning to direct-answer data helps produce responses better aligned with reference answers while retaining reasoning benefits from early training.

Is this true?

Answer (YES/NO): YES